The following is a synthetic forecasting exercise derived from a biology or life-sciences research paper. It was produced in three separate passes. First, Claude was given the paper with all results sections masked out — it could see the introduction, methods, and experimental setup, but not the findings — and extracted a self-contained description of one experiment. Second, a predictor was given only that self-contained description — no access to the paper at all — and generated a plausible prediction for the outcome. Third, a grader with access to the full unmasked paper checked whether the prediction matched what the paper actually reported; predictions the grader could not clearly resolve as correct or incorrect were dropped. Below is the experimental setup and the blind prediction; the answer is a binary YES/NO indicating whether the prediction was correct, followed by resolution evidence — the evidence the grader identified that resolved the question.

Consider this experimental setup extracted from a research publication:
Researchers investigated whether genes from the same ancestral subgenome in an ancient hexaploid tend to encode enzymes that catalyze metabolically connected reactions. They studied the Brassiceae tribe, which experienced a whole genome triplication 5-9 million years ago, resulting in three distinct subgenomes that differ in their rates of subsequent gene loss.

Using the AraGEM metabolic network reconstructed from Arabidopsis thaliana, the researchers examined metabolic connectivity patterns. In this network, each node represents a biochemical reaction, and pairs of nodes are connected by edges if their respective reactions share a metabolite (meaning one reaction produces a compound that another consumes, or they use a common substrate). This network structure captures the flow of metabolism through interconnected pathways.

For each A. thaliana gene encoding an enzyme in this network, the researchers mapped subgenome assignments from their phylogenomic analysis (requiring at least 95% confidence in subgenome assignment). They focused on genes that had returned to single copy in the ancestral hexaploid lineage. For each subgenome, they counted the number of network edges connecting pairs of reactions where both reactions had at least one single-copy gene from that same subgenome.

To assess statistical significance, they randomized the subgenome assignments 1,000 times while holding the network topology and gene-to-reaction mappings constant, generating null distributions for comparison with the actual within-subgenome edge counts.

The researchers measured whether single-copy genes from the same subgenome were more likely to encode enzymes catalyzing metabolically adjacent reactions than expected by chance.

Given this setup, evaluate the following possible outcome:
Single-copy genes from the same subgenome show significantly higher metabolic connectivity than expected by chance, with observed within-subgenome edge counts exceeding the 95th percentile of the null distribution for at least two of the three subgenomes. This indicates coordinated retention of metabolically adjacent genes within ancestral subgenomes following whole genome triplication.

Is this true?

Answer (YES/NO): NO